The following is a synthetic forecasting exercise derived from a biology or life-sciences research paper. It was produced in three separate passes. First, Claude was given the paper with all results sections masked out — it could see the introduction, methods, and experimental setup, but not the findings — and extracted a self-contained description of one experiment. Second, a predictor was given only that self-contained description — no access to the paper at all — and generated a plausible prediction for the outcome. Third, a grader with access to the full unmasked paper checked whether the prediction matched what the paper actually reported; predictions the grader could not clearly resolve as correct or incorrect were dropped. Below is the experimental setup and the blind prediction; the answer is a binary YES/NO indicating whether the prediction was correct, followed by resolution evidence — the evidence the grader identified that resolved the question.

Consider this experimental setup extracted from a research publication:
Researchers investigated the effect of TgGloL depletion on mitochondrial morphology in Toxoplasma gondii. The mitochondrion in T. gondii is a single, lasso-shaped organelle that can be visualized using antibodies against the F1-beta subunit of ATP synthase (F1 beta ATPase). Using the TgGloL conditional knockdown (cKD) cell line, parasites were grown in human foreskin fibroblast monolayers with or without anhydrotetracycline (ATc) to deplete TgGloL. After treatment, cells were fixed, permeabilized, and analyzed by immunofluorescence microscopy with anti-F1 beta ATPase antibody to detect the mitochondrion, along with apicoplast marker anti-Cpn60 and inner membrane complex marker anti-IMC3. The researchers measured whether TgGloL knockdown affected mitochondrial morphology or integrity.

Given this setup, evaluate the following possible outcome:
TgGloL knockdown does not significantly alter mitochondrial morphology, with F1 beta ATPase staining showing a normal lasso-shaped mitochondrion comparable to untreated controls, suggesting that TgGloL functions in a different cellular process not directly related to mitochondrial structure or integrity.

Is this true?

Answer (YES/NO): YES